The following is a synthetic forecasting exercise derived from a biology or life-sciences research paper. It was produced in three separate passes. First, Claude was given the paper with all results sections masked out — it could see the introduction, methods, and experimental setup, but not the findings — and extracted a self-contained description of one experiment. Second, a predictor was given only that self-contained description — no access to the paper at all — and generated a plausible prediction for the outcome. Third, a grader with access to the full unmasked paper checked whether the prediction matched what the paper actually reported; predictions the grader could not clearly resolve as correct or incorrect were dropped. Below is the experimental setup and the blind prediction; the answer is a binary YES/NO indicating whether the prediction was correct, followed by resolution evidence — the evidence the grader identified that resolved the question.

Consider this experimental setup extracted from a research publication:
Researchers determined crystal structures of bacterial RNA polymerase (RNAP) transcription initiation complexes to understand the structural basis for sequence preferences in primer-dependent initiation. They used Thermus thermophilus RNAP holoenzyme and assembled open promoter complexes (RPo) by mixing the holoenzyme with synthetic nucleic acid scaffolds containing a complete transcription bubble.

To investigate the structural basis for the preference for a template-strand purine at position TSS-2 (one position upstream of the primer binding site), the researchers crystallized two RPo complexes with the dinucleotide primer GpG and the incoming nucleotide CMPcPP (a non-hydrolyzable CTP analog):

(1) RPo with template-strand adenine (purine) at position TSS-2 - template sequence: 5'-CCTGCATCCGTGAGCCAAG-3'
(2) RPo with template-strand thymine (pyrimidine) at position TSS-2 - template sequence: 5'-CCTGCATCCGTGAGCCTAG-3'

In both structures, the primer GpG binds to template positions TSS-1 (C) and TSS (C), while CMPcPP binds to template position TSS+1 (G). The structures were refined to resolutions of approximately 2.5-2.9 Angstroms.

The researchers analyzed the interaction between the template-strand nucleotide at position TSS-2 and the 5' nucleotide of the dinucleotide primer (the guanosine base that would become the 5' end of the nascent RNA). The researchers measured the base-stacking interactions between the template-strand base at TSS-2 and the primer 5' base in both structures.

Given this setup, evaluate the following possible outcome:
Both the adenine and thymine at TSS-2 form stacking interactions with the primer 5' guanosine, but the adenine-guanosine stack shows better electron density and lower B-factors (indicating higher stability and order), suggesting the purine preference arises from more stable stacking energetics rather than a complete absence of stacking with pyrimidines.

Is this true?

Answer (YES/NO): NO